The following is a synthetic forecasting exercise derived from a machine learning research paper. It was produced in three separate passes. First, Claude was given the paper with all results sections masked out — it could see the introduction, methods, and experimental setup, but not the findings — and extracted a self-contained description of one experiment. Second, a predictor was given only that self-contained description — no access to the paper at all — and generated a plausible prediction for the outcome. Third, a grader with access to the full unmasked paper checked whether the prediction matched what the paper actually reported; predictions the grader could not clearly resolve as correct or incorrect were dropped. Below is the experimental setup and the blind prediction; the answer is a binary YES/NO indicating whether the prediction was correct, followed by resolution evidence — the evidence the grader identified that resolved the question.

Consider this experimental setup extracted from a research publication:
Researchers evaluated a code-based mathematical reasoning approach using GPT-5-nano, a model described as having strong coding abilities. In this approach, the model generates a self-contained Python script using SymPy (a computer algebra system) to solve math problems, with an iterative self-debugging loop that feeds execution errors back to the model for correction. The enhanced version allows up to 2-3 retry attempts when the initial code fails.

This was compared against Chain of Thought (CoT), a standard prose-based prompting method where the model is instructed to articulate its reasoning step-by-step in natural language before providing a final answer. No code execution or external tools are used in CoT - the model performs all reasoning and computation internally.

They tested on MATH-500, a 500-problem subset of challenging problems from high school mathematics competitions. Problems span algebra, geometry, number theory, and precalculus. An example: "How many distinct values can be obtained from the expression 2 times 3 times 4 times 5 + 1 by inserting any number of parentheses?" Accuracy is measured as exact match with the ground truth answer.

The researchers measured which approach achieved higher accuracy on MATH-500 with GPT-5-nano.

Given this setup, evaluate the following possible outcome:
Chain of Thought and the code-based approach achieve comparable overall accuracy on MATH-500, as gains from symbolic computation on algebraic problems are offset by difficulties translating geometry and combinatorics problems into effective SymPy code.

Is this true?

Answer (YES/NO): NO